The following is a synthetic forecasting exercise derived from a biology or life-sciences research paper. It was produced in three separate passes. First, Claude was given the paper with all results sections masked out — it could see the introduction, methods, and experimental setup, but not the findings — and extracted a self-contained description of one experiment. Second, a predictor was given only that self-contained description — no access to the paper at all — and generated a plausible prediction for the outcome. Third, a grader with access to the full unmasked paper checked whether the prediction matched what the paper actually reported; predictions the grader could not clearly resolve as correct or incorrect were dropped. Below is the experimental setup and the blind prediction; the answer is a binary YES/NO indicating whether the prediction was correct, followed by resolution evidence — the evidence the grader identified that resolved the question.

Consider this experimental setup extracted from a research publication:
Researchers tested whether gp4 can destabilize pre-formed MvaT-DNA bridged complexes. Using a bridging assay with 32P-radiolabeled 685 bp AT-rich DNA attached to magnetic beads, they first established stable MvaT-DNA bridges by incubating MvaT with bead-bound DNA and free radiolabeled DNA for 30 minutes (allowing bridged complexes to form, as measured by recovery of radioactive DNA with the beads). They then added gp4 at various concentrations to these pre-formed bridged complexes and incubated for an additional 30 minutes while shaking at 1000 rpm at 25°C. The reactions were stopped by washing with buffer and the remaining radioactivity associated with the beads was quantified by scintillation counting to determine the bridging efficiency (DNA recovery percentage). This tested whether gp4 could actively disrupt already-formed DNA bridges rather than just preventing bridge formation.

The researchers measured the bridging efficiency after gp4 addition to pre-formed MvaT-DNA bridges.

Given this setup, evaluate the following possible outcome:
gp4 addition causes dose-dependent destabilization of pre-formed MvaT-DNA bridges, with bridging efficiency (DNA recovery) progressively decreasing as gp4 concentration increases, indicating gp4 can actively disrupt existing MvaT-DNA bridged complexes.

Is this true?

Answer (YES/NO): NO